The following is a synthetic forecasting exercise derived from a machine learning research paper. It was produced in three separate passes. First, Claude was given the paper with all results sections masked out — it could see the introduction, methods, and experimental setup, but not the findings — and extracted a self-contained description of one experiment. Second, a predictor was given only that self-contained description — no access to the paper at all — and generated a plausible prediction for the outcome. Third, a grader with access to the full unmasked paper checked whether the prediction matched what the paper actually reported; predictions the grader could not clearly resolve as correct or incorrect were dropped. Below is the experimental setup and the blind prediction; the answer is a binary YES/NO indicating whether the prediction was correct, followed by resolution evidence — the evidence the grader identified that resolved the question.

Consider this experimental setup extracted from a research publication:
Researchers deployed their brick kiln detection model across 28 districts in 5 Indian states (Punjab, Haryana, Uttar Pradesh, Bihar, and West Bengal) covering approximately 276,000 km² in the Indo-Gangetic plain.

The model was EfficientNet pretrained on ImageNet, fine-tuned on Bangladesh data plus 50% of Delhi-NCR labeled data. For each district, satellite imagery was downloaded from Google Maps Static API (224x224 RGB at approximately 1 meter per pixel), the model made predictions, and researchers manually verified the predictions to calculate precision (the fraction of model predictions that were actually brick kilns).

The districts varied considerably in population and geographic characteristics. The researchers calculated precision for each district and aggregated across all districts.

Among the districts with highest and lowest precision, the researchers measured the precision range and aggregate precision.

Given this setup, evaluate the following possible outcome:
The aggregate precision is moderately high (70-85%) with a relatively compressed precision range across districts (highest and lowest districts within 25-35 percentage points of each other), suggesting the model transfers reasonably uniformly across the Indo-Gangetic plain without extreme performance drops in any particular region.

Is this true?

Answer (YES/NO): NO